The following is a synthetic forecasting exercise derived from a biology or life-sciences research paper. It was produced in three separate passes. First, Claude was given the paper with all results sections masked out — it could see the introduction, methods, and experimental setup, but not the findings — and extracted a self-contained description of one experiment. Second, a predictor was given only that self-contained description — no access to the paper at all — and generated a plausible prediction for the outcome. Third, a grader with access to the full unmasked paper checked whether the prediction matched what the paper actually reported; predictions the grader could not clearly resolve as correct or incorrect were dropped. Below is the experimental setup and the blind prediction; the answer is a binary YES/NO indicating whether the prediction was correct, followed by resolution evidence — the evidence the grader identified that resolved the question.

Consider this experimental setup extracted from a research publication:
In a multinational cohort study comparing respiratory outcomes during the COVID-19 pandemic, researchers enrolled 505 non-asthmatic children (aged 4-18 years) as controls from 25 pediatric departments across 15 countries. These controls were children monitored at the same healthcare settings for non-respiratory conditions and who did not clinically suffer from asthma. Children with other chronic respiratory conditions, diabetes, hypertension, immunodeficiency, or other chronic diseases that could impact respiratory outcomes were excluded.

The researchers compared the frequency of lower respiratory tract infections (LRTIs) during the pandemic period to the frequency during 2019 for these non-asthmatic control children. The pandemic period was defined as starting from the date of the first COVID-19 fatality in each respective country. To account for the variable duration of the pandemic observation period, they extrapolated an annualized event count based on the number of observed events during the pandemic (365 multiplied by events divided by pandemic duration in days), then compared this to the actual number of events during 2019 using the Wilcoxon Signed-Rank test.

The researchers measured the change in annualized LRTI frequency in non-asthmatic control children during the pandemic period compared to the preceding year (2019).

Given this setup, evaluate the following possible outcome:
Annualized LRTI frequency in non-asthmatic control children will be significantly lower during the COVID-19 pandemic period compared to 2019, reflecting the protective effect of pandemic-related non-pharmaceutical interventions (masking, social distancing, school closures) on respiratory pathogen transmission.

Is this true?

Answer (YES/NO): NO